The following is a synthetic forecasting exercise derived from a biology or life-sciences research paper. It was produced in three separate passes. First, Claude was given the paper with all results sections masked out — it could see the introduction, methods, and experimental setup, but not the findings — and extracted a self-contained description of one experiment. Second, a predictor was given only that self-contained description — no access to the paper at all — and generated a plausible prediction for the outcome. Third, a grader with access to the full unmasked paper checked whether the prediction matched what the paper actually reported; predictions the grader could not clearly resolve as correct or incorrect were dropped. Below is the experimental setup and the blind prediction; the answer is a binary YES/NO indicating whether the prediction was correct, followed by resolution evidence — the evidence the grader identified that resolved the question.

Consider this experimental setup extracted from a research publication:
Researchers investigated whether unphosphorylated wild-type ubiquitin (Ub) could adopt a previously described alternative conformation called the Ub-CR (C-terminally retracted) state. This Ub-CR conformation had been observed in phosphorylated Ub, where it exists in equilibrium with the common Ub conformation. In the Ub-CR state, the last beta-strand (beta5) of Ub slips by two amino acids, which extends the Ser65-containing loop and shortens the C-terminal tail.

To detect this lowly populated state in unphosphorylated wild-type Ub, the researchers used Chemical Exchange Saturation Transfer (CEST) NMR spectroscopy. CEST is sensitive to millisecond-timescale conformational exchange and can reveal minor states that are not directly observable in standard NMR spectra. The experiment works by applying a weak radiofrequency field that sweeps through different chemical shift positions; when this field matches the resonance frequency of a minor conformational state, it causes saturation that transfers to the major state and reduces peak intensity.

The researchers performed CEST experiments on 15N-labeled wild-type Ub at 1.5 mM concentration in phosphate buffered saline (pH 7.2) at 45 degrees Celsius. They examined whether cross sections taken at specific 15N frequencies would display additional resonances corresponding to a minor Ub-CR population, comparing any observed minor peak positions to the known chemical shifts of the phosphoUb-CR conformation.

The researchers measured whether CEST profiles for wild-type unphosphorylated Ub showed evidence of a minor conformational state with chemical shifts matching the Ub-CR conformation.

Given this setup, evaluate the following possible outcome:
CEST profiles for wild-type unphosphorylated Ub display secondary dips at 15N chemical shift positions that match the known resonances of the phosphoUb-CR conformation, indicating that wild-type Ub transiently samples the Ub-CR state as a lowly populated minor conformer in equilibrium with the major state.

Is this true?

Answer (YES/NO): YES